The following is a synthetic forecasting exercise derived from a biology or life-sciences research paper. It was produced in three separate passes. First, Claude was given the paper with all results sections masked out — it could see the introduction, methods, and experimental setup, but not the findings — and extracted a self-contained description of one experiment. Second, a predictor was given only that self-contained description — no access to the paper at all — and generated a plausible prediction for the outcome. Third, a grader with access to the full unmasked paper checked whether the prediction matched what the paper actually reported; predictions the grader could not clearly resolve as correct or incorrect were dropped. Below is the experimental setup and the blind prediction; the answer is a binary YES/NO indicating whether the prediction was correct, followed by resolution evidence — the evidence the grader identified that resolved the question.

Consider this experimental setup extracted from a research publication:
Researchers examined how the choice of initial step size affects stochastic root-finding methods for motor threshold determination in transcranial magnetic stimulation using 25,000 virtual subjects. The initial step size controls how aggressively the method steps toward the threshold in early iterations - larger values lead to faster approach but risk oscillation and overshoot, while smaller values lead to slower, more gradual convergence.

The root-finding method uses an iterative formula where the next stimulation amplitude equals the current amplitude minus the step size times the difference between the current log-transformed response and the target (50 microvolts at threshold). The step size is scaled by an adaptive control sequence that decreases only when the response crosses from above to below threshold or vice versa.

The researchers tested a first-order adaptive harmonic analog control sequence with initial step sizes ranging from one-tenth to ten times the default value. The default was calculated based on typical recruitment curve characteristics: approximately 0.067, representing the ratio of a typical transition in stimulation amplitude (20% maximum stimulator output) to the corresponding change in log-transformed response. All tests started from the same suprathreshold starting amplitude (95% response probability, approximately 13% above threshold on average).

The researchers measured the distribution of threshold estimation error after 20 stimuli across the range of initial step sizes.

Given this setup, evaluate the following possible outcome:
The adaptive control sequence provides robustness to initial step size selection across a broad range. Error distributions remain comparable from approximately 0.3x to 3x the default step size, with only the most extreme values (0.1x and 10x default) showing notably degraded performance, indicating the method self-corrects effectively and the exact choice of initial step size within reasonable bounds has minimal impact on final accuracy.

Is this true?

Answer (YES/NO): NO